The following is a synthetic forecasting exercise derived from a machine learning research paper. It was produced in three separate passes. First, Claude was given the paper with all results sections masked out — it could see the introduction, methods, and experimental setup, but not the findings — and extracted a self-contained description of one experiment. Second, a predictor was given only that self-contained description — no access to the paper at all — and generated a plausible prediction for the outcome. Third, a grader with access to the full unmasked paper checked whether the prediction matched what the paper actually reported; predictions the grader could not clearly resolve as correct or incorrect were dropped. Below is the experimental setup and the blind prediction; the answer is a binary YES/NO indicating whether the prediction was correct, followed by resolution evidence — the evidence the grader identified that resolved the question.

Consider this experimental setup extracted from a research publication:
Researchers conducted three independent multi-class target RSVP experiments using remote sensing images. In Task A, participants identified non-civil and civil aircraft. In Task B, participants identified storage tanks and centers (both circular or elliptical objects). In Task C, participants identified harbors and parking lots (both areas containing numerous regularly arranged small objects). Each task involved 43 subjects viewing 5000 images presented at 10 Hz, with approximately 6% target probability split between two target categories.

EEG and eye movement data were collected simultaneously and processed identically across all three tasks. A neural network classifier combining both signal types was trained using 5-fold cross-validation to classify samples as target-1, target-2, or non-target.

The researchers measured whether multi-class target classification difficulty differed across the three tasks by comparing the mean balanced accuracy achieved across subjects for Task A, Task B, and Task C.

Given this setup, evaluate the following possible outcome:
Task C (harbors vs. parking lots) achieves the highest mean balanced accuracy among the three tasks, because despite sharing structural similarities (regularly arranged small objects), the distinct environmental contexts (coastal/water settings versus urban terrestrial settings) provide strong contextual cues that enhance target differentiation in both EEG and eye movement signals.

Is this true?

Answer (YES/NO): NO